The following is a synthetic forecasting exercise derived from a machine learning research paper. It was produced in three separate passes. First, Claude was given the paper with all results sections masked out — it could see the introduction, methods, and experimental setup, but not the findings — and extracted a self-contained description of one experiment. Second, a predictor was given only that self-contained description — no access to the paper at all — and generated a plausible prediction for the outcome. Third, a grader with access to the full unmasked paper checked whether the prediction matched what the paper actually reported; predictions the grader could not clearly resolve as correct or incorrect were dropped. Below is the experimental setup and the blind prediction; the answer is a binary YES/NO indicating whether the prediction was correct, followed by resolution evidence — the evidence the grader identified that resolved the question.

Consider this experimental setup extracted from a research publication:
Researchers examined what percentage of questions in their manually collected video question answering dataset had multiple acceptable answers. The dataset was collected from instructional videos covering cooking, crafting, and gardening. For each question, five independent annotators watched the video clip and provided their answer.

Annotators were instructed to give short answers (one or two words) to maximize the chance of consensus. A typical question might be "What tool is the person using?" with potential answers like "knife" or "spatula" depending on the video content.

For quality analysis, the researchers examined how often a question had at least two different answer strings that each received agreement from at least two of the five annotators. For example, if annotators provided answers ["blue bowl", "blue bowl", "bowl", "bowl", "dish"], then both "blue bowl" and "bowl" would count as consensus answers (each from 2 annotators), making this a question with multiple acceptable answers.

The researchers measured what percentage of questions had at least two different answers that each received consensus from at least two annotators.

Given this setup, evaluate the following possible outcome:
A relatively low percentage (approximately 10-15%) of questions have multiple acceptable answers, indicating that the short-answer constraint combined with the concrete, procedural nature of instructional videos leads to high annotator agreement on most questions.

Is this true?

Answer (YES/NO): NO